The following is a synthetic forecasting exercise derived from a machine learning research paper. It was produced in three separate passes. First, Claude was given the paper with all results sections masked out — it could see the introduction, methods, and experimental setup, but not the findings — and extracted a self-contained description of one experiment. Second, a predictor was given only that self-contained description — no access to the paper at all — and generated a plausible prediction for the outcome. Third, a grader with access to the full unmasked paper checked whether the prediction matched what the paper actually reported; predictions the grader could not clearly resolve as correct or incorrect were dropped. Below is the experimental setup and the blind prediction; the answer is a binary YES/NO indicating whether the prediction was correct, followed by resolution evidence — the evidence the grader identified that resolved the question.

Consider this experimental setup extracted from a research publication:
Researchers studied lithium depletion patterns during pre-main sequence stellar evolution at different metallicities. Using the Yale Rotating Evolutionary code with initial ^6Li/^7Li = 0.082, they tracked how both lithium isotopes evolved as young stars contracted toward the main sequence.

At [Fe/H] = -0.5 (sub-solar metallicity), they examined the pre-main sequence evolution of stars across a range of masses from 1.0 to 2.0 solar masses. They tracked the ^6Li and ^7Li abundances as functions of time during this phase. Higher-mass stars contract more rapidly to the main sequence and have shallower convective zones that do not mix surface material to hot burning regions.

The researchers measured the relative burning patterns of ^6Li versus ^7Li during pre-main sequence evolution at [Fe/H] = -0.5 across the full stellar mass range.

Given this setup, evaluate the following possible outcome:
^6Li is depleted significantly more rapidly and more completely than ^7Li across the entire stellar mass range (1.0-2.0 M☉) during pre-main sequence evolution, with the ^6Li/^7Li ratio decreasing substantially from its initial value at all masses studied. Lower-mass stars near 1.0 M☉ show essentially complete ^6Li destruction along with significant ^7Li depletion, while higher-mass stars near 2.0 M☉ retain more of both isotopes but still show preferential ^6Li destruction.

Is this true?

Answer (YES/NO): NO